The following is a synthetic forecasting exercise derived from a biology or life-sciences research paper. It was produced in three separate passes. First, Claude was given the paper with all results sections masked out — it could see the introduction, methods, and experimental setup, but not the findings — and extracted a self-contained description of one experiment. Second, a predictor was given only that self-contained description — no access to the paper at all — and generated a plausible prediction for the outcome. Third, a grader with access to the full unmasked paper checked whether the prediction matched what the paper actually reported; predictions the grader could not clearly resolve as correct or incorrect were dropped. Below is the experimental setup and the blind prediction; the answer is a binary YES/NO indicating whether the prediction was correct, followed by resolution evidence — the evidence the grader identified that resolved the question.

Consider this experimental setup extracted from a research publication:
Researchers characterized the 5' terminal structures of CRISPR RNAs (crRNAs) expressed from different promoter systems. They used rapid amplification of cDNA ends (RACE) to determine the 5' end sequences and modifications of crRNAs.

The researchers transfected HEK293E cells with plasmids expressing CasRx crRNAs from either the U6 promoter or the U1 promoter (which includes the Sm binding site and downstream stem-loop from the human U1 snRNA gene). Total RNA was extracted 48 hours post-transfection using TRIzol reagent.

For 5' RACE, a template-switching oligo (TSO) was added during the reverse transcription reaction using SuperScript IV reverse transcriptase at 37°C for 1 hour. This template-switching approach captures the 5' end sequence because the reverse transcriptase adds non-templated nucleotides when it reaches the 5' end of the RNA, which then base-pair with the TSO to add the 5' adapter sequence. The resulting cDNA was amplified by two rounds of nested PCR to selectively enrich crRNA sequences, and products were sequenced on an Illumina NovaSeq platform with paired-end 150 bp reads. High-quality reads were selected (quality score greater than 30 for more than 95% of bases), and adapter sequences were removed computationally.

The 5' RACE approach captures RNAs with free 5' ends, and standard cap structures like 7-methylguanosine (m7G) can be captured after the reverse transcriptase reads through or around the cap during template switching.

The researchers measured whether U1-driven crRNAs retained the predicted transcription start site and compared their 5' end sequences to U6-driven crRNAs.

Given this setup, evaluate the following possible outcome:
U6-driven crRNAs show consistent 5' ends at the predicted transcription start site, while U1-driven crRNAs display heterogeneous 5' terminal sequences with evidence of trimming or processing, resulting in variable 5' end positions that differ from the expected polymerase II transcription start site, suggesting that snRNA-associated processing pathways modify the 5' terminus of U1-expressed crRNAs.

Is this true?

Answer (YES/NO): NO